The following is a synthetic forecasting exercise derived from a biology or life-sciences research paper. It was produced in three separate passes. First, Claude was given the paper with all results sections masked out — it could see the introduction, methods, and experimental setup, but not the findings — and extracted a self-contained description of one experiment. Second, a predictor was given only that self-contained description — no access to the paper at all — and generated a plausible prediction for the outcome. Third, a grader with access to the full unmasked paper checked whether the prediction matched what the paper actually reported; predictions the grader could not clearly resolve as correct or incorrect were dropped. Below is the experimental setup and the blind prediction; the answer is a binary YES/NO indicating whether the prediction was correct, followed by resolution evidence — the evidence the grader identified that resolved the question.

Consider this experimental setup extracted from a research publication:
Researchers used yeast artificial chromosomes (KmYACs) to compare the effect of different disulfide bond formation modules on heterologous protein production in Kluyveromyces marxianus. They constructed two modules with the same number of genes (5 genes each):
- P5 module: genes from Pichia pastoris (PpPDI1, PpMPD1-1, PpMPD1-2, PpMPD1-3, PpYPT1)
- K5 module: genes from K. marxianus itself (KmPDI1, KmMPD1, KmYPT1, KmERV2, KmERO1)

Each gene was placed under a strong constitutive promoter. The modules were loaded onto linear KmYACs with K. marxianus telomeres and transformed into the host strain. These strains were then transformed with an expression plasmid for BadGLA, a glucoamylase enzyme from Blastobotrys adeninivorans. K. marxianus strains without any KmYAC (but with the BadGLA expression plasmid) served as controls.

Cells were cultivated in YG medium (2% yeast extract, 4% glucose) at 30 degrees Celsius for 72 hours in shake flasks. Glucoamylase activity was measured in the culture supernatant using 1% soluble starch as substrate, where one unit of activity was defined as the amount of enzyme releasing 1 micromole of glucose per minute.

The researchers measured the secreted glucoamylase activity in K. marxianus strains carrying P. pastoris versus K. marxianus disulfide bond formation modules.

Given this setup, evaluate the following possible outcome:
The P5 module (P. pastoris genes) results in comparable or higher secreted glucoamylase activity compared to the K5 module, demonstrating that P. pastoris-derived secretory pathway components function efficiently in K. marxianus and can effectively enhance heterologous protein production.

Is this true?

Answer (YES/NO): YES